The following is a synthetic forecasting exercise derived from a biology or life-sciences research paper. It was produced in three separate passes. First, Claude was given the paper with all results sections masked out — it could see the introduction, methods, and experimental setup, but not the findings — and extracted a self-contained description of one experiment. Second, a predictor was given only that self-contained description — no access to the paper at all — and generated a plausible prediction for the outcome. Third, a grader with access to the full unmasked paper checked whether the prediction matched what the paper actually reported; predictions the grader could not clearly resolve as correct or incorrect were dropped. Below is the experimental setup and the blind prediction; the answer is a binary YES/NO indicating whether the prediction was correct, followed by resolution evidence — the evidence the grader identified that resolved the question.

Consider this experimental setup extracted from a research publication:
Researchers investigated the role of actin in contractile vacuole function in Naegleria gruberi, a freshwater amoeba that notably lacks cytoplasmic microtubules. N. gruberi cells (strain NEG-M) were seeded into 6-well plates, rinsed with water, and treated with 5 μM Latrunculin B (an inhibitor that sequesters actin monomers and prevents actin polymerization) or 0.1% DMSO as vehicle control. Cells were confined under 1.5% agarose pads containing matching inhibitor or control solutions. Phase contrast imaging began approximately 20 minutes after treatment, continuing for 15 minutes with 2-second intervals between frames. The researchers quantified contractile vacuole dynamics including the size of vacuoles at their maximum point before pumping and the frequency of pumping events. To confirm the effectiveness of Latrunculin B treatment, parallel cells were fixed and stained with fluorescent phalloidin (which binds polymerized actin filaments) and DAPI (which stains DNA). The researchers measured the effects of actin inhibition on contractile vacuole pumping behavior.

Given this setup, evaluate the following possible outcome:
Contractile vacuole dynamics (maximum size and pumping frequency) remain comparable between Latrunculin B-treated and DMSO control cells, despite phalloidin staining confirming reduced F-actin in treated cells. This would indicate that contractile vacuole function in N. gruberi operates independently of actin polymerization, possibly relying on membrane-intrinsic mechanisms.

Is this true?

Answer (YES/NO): NO